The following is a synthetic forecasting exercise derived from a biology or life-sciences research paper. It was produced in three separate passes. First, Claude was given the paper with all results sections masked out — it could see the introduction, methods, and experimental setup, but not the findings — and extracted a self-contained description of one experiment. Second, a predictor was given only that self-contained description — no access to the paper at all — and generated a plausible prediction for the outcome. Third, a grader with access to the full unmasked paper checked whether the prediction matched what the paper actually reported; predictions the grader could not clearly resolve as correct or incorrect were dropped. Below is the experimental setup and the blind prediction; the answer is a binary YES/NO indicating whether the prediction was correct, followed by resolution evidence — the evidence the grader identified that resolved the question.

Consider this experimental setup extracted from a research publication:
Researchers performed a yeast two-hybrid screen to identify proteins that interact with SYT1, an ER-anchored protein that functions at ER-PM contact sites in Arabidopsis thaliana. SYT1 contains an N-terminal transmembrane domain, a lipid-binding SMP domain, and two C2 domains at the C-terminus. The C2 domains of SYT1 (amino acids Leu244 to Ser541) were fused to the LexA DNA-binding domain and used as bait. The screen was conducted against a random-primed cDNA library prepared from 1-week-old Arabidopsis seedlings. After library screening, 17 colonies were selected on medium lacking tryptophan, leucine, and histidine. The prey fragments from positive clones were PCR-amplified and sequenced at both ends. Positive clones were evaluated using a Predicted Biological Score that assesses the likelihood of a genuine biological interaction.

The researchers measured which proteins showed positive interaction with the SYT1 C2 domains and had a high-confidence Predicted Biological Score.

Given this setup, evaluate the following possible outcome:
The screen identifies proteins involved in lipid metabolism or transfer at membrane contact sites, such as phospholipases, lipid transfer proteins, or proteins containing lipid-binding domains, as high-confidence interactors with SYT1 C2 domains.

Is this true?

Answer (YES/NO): YES